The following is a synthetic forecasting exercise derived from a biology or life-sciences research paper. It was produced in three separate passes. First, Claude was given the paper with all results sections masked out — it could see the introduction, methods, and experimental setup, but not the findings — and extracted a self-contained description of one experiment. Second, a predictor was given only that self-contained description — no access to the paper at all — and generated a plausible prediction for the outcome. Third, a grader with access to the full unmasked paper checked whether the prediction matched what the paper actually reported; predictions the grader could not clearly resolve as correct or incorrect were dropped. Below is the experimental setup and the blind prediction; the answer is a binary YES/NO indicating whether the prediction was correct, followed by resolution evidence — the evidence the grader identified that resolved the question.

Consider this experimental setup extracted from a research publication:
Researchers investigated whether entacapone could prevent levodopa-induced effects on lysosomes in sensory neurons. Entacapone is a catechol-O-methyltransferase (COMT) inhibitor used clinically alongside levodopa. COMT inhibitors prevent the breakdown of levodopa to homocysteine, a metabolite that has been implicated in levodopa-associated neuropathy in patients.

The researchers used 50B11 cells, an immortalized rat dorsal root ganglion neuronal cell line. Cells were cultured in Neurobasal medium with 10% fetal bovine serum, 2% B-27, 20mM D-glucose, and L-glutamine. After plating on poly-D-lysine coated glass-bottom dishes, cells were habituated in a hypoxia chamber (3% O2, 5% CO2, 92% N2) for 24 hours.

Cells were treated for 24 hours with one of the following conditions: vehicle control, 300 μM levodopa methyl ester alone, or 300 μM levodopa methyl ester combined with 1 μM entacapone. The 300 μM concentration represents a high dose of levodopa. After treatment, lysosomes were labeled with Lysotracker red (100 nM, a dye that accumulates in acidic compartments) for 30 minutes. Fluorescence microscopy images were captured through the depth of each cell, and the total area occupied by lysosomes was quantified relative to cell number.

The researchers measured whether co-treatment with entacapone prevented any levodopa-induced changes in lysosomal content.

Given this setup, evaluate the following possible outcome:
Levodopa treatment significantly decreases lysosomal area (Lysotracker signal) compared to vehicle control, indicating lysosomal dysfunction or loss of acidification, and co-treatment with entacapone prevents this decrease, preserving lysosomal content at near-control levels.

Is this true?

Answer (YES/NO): NO